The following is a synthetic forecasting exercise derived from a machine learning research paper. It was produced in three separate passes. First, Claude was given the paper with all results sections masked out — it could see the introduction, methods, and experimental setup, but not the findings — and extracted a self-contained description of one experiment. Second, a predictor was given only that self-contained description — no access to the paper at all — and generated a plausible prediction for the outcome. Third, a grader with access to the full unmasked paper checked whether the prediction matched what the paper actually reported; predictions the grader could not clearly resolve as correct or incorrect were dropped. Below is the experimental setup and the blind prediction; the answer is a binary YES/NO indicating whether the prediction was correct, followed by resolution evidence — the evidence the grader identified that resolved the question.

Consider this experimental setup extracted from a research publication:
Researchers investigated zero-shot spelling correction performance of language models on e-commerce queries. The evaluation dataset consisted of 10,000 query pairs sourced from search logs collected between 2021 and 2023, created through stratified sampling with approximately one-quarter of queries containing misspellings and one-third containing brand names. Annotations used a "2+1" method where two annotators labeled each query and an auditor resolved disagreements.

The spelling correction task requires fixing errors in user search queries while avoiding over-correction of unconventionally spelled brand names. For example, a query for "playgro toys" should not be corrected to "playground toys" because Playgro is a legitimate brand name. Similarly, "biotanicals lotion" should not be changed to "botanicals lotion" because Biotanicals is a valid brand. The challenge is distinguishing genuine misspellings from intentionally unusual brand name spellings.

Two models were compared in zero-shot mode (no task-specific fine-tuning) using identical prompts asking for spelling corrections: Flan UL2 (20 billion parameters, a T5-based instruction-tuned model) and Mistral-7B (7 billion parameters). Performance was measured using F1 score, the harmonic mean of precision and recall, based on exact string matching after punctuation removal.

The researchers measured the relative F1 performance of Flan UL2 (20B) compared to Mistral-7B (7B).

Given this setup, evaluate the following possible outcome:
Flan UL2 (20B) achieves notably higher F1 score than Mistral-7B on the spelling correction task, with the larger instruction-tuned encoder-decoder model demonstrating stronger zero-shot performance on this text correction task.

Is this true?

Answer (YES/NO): NO